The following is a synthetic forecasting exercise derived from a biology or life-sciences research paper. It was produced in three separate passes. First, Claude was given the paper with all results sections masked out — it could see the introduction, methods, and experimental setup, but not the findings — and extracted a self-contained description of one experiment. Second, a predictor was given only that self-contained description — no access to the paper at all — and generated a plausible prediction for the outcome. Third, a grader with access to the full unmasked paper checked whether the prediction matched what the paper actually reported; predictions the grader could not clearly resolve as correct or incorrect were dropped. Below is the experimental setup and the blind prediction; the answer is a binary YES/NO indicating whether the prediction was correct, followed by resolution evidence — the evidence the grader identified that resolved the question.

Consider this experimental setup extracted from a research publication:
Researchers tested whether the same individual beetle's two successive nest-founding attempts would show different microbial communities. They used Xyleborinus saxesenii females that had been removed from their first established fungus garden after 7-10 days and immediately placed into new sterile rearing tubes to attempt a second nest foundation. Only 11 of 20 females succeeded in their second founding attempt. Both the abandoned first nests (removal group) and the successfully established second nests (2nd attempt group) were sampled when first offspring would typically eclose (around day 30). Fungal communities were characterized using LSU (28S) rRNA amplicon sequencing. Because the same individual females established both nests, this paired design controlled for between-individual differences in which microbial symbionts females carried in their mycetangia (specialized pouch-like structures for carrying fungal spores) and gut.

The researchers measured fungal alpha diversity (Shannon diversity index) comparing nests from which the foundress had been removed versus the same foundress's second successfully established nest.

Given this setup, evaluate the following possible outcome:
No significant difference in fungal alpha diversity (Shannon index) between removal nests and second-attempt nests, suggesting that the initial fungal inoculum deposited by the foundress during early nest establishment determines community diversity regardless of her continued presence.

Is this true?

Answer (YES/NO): NO